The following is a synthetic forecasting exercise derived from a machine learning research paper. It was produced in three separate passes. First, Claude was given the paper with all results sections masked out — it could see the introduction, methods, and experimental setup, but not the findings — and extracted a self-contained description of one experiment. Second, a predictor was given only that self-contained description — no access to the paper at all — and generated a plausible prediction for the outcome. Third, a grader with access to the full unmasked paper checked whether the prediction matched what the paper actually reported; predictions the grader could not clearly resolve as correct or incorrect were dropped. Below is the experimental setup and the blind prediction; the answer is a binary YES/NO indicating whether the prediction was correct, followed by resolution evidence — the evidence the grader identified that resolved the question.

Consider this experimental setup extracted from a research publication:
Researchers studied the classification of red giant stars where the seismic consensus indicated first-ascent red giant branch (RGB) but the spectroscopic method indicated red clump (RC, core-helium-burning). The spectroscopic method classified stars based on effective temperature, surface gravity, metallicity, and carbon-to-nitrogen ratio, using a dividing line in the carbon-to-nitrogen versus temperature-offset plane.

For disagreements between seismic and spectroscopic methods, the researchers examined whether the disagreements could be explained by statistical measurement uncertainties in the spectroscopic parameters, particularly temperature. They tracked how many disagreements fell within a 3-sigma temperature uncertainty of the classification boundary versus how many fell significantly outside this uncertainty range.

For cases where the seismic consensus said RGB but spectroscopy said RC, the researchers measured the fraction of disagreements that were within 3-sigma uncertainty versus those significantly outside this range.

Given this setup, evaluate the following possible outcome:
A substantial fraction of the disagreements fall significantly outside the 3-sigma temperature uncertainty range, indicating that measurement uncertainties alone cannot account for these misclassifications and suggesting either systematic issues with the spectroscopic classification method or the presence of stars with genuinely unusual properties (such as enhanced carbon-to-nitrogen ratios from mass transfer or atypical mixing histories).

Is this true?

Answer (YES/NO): NO